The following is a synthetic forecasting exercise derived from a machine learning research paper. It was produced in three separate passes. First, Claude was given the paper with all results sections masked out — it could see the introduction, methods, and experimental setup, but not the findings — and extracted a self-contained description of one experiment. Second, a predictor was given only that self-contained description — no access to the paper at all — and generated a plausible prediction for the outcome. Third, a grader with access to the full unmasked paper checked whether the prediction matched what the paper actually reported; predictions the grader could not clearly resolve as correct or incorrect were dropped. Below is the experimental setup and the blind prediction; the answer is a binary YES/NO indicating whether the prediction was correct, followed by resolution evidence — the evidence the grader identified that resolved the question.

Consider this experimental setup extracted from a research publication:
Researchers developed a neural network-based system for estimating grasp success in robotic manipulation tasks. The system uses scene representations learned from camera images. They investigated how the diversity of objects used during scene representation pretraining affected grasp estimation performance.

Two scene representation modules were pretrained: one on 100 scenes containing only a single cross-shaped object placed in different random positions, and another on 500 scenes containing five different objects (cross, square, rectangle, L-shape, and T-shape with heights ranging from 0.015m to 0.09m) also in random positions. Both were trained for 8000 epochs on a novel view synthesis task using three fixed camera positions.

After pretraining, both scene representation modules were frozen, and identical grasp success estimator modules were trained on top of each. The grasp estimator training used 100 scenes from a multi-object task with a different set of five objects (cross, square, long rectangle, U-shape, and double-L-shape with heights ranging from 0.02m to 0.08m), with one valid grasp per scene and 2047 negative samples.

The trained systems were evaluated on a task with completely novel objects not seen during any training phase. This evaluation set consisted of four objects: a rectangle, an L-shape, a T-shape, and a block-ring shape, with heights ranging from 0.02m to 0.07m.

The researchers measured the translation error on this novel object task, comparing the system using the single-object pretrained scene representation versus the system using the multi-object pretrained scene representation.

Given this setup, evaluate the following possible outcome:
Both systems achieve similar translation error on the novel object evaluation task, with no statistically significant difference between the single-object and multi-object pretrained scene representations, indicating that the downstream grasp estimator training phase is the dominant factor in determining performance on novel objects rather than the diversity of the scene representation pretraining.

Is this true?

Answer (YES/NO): NO